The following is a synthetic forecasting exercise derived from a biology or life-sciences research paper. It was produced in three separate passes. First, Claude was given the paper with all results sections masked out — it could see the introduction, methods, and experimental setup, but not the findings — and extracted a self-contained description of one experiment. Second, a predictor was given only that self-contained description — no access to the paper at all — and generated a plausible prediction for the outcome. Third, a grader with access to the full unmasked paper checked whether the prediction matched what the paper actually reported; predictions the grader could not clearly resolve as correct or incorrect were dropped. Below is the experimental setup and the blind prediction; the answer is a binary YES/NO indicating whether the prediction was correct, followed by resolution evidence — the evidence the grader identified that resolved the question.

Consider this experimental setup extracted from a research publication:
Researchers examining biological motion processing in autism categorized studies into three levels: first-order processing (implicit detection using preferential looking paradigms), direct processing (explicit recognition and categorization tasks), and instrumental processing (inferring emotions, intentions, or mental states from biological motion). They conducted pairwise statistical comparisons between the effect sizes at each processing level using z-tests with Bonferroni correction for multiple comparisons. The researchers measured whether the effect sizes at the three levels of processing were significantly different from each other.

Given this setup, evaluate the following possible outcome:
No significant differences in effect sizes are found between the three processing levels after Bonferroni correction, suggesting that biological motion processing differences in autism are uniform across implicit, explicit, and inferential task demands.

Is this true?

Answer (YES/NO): NO